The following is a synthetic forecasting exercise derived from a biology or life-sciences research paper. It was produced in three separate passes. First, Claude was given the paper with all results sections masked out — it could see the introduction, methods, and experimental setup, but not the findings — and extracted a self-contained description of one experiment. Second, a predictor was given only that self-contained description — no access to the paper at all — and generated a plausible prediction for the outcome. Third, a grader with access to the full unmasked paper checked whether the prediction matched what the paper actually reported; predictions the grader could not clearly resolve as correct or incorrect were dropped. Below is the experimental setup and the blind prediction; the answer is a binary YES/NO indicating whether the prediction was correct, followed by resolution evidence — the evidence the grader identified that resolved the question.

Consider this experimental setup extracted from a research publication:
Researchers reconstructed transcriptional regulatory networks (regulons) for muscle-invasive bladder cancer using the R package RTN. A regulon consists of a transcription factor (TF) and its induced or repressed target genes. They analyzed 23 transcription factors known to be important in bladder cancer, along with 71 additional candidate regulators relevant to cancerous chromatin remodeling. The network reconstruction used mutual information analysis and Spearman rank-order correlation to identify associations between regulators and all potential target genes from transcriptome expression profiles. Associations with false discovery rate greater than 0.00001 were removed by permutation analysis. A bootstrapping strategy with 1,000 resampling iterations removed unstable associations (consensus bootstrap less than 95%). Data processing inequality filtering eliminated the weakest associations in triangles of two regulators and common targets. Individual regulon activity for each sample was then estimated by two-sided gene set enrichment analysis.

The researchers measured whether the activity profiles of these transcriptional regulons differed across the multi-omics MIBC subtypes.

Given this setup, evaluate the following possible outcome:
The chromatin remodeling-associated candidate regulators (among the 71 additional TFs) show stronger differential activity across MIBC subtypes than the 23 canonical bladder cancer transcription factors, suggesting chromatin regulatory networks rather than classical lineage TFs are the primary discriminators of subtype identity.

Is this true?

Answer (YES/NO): NO